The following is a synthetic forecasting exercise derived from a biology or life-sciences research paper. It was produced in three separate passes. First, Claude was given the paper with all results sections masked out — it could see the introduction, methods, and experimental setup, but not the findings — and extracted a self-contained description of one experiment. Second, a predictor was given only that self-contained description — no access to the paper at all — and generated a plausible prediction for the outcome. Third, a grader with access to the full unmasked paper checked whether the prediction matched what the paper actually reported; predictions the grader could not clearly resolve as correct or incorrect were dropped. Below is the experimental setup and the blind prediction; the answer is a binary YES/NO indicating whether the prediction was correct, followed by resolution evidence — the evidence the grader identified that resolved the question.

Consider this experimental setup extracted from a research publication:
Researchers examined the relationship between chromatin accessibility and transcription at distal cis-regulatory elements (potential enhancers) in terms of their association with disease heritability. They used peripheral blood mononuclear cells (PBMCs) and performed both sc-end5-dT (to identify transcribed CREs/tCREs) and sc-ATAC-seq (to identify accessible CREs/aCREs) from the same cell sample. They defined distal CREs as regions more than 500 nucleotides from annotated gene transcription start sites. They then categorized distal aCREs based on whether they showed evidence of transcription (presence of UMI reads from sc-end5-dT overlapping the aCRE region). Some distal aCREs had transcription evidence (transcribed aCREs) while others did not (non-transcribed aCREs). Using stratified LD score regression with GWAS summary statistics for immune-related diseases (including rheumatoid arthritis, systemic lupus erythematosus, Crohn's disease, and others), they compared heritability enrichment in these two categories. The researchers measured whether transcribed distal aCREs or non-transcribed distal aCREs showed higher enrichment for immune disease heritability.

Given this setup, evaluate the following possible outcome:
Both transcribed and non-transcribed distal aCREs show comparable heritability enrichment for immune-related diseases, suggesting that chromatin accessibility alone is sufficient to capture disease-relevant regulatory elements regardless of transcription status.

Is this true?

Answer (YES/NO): NO